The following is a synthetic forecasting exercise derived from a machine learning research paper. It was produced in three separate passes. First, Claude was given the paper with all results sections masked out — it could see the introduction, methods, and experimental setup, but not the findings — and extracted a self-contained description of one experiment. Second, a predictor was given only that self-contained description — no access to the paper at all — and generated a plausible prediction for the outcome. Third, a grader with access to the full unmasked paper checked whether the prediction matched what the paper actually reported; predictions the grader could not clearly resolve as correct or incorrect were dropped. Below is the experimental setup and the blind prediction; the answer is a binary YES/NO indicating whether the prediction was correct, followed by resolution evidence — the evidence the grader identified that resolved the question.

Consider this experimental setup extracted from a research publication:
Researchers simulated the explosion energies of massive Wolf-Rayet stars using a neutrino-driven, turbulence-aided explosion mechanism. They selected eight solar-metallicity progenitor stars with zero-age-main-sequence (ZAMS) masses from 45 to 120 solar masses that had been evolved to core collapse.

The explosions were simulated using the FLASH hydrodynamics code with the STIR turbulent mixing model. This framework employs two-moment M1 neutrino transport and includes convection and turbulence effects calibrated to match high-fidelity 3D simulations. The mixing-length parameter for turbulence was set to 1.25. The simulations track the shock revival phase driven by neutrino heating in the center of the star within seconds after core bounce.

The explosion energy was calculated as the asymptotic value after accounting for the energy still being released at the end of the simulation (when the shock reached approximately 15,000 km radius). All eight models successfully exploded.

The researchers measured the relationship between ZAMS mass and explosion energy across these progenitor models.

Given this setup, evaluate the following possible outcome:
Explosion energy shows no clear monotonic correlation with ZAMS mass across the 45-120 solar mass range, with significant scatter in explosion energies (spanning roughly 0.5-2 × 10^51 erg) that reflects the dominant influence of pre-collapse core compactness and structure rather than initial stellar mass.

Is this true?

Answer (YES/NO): NO